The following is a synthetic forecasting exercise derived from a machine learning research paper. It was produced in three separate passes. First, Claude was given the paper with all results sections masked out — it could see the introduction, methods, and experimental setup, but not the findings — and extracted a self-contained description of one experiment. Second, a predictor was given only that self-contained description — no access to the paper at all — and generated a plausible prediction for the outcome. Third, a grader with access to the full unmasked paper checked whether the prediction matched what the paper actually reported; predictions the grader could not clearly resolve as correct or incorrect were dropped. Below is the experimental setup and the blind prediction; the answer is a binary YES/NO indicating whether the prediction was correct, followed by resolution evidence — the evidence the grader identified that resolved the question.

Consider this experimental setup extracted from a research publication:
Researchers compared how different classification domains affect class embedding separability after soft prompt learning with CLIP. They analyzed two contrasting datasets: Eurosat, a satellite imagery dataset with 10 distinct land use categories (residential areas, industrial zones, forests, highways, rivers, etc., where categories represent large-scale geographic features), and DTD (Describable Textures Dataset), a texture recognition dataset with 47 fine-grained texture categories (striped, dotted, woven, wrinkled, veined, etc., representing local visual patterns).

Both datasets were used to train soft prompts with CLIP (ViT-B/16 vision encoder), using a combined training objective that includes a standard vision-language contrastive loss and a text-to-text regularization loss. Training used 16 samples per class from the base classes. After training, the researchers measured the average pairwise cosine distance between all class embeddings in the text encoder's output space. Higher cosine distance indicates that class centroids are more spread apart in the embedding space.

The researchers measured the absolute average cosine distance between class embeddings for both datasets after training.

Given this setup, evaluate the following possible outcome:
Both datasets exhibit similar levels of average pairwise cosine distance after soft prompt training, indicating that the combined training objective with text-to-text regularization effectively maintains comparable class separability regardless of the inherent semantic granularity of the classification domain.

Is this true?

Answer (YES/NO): NO